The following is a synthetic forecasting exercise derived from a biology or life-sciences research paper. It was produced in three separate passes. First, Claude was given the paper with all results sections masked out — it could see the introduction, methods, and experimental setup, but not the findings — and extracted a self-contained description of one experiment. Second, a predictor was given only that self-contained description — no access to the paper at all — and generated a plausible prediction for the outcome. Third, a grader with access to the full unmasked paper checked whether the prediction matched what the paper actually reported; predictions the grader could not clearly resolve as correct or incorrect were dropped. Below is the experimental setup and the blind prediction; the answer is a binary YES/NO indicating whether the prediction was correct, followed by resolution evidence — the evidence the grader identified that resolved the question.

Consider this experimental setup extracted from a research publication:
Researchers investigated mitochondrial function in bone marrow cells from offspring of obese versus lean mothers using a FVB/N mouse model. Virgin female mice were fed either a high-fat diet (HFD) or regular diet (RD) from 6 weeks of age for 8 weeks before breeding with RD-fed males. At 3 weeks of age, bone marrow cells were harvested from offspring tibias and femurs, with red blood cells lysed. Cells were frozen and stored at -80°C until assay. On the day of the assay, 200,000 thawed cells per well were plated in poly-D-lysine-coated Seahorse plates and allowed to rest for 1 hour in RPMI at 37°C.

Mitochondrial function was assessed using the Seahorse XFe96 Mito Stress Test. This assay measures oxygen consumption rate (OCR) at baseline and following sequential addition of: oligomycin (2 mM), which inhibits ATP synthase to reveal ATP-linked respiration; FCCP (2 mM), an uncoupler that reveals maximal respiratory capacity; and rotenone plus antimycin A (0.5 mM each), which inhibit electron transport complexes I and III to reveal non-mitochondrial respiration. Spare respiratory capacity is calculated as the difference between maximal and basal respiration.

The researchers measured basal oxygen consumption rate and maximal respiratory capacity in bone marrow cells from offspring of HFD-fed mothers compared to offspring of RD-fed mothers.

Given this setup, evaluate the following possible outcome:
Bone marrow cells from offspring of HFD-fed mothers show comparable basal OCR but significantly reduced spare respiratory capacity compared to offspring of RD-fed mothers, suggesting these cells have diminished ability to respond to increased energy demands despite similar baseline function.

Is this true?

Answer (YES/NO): NO